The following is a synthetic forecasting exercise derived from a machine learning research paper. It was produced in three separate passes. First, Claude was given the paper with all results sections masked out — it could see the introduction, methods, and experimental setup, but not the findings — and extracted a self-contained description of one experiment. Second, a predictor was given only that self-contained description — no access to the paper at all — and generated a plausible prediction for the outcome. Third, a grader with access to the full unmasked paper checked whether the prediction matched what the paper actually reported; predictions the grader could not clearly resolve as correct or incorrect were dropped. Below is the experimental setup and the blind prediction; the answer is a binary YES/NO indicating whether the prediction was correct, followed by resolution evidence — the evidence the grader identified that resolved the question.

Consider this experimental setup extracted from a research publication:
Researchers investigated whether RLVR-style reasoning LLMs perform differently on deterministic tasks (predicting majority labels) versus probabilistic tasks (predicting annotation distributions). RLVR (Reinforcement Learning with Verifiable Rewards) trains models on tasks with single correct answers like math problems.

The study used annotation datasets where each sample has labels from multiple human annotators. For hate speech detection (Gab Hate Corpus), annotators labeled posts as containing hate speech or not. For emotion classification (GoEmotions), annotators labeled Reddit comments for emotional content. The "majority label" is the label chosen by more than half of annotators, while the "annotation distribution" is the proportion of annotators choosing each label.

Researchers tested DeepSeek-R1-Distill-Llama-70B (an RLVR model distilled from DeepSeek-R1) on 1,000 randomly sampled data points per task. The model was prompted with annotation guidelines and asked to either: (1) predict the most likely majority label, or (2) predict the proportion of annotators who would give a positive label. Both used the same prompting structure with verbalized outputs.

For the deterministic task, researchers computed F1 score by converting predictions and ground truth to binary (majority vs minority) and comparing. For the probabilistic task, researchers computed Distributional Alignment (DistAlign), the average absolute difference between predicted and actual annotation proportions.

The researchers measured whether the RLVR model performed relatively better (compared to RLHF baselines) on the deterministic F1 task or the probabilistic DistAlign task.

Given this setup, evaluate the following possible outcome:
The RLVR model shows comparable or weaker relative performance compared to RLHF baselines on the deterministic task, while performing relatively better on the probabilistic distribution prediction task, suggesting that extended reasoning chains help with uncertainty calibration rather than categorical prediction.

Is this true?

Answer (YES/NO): NO